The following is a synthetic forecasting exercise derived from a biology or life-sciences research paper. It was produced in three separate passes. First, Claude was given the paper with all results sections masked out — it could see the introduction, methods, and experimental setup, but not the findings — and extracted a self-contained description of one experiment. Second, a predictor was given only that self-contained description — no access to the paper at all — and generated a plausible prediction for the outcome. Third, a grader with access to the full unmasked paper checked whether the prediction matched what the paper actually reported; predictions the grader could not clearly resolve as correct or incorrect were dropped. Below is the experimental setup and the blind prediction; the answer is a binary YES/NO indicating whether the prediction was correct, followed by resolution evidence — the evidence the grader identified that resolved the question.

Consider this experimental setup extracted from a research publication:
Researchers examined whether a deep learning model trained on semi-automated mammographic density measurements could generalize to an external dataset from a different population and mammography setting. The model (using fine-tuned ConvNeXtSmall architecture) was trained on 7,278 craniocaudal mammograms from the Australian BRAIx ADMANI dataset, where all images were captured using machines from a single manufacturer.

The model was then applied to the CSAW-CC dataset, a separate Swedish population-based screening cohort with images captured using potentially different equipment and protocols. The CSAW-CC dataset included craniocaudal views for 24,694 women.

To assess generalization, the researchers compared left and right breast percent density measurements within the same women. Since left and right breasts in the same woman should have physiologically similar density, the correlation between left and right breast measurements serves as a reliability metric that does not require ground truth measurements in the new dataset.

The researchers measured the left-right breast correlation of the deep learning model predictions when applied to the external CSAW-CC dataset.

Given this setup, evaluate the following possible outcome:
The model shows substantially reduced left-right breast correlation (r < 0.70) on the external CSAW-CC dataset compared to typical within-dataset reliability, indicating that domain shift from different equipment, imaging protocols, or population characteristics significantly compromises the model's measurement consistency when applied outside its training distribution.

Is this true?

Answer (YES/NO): NO